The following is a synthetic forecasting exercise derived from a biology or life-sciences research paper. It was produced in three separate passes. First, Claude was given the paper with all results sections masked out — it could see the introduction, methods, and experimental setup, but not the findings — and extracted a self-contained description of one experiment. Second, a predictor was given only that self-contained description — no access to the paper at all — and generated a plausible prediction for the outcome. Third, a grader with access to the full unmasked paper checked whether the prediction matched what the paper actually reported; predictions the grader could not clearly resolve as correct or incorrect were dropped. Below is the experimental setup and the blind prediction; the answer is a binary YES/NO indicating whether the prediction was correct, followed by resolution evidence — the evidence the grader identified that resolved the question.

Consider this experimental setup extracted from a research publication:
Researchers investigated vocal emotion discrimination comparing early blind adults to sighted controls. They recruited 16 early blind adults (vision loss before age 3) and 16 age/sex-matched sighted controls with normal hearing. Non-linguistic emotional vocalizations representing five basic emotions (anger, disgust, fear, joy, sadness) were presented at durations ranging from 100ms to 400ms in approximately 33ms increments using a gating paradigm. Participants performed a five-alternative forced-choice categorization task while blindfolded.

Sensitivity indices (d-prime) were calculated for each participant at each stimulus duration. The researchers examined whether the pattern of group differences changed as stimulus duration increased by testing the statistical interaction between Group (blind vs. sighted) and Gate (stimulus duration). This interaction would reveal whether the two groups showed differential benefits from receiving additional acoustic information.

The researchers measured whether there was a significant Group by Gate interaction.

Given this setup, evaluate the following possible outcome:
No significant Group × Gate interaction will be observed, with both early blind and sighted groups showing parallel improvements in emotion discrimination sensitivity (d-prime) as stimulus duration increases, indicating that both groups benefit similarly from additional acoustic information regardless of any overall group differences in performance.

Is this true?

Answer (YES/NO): NO